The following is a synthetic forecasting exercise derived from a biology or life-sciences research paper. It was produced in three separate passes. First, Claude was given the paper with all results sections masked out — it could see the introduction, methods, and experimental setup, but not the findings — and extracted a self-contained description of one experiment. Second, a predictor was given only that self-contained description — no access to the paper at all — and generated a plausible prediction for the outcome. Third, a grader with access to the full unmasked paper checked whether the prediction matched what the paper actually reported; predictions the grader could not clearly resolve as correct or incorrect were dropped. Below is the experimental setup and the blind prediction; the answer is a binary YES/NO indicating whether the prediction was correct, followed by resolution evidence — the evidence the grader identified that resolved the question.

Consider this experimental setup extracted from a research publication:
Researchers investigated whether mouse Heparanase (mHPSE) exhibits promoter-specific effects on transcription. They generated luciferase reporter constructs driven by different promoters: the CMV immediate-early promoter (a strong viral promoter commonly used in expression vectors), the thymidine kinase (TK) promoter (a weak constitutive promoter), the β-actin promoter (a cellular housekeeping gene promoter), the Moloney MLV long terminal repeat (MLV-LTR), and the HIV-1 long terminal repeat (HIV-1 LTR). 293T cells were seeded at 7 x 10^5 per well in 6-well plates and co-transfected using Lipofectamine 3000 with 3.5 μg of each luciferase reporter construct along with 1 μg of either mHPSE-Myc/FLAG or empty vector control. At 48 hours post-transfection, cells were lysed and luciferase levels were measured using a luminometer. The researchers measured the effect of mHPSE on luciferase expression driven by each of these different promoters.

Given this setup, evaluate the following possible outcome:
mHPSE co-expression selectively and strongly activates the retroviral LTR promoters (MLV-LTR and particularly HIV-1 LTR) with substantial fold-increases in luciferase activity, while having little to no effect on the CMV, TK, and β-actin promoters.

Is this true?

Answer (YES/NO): NO